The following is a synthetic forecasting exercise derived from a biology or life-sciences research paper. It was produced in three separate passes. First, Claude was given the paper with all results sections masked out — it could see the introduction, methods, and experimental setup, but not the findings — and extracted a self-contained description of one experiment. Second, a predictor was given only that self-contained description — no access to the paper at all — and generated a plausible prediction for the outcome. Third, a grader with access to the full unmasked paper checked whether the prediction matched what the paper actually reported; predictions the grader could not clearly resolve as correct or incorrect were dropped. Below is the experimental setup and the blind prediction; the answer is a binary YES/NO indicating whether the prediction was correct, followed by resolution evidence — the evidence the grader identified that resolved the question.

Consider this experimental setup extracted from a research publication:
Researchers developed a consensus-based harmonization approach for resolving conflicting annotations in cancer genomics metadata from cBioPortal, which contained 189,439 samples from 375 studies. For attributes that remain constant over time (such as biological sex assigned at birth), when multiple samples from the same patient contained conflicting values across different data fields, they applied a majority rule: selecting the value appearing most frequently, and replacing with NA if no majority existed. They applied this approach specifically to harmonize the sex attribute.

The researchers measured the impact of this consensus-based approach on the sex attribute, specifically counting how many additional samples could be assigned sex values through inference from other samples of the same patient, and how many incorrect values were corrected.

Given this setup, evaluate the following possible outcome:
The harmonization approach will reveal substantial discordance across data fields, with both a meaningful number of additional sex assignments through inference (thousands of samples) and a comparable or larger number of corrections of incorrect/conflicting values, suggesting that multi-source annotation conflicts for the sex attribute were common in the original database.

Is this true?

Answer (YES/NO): NO